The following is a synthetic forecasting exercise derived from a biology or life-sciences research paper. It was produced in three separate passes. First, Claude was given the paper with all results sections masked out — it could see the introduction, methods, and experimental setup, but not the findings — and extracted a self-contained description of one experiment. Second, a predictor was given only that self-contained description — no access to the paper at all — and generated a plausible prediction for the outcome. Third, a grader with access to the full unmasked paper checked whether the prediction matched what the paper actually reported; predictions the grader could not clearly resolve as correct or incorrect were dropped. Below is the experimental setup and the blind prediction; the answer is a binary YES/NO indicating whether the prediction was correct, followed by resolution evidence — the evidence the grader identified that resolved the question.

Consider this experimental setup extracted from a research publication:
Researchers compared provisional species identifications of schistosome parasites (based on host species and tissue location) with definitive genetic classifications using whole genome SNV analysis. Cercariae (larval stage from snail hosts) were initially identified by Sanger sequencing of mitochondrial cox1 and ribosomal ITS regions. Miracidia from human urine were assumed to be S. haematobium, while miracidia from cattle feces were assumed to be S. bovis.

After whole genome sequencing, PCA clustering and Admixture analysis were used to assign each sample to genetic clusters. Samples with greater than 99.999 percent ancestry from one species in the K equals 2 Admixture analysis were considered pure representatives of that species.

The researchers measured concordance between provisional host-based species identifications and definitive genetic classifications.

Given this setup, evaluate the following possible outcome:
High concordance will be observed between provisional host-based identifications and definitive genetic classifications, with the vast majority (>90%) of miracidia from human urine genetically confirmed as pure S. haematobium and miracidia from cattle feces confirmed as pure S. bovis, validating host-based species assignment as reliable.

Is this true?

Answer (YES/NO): NO